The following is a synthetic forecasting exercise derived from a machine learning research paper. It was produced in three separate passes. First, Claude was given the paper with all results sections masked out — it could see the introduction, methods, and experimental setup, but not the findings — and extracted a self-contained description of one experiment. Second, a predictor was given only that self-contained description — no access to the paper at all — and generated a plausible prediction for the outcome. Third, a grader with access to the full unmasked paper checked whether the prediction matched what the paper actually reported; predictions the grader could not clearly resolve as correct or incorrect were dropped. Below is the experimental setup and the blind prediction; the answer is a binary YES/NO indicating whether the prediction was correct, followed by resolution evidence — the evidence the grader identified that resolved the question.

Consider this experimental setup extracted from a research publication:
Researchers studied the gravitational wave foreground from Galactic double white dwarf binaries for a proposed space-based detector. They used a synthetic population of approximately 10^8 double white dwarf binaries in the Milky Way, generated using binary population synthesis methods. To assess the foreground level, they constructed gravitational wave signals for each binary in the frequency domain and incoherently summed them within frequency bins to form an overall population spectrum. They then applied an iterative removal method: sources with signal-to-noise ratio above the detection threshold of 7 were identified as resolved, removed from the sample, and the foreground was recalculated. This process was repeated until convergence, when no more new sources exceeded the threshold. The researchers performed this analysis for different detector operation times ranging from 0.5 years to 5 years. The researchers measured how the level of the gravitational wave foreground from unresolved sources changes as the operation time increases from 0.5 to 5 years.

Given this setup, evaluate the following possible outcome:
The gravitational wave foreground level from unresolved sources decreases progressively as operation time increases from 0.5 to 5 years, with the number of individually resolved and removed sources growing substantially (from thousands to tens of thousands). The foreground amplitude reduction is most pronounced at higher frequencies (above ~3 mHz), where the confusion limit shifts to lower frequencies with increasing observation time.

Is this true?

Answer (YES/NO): NO